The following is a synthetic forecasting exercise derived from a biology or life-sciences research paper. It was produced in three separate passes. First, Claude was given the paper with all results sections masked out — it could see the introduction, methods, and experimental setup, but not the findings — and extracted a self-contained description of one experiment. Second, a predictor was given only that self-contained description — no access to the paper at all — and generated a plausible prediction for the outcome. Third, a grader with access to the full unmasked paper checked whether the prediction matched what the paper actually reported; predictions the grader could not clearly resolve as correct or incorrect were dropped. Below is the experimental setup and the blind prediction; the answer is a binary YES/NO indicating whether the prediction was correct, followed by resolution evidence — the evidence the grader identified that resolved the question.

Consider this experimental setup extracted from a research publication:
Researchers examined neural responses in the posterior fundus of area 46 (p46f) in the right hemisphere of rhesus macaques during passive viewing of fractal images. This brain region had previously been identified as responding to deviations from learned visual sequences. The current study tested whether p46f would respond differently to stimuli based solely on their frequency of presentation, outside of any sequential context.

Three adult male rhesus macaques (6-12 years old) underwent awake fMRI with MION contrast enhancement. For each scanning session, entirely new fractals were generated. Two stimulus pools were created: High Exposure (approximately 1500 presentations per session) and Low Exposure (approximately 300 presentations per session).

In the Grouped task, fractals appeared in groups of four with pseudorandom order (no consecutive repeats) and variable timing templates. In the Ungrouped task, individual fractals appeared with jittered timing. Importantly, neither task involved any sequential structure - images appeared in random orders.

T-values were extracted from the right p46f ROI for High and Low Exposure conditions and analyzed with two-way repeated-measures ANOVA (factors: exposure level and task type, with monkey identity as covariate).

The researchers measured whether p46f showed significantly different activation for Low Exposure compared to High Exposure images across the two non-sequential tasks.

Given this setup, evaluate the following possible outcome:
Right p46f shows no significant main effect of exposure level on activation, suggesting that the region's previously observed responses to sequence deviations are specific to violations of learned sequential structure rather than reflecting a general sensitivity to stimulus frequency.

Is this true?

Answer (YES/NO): YES